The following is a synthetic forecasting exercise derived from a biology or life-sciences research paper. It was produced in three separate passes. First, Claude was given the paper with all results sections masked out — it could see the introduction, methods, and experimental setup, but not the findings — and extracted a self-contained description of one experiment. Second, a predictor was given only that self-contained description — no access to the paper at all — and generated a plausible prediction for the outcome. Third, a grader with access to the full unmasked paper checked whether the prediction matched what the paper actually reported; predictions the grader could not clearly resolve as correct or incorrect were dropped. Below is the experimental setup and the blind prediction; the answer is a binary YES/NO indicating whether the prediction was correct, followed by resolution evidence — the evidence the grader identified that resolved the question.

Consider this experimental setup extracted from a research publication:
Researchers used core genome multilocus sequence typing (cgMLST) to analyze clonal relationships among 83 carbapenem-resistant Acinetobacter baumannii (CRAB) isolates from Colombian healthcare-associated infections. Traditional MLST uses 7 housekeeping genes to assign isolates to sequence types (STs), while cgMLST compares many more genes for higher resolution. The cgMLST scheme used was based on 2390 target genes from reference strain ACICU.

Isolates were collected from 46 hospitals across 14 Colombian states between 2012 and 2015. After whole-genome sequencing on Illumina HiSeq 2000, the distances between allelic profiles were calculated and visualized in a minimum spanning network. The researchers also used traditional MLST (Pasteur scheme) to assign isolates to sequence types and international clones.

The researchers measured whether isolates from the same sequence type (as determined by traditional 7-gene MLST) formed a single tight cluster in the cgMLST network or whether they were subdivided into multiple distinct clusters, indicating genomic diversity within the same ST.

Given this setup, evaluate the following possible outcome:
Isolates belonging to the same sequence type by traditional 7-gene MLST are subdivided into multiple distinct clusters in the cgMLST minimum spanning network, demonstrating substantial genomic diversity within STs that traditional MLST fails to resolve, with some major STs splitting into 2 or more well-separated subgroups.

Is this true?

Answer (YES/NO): YES